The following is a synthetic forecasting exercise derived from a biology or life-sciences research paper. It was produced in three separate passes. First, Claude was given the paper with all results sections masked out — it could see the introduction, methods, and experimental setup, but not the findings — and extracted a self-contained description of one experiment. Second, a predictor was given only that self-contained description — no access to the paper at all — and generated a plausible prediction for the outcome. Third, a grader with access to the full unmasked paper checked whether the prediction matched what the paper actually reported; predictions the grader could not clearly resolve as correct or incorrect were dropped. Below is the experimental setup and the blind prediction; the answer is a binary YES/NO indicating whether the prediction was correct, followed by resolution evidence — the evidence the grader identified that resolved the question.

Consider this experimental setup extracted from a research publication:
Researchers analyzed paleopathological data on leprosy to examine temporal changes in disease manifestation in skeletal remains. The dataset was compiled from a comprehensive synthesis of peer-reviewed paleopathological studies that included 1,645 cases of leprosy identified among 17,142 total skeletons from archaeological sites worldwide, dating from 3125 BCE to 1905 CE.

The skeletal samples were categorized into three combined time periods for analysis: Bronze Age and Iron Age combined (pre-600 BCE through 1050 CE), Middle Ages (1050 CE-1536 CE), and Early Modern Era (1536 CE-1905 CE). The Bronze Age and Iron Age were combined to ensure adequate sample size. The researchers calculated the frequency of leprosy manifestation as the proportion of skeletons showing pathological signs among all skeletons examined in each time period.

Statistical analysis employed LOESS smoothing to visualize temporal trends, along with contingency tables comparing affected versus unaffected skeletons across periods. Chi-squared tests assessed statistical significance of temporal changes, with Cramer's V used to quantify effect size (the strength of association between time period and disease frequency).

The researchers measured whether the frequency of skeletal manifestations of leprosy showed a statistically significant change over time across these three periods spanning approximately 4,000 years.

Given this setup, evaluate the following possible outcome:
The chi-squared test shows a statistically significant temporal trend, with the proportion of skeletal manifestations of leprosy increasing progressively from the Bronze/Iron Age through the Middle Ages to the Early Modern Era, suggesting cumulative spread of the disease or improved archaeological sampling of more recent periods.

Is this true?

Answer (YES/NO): NO